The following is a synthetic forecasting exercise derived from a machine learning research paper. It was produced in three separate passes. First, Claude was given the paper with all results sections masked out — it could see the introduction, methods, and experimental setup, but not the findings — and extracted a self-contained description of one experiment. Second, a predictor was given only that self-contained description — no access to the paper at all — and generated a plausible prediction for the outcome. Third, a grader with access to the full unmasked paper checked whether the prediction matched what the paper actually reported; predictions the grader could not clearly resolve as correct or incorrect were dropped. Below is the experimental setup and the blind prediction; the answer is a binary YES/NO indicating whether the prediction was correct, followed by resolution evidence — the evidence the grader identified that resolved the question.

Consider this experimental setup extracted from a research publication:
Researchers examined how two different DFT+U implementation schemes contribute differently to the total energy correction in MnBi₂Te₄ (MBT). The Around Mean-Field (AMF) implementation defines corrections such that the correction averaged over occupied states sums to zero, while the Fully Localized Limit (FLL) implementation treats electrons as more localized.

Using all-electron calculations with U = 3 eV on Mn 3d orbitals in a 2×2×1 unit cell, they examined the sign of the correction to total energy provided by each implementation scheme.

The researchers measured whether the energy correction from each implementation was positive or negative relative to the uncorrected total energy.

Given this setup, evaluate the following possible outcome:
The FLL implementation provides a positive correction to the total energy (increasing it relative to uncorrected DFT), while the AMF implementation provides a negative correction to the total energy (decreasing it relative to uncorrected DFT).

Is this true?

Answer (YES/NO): NO